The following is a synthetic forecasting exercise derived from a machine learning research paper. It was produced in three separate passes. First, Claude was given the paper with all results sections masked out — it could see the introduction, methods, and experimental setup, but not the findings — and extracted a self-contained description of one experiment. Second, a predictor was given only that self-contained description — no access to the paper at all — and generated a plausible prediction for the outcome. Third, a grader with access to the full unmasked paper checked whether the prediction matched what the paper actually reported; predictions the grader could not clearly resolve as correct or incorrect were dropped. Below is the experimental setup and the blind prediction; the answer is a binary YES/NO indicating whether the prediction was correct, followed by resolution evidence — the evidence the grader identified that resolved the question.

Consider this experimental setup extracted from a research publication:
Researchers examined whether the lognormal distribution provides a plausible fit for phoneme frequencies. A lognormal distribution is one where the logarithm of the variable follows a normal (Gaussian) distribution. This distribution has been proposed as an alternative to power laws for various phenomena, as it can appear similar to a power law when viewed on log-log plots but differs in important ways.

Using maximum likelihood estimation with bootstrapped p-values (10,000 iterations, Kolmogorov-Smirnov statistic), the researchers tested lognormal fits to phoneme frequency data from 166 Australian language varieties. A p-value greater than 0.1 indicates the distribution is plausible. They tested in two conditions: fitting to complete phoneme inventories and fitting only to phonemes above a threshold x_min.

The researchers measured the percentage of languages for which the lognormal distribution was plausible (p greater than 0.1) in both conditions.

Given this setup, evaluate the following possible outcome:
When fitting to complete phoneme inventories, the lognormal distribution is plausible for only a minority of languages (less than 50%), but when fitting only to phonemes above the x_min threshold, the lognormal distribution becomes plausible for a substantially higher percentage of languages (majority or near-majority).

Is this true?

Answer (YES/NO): NO